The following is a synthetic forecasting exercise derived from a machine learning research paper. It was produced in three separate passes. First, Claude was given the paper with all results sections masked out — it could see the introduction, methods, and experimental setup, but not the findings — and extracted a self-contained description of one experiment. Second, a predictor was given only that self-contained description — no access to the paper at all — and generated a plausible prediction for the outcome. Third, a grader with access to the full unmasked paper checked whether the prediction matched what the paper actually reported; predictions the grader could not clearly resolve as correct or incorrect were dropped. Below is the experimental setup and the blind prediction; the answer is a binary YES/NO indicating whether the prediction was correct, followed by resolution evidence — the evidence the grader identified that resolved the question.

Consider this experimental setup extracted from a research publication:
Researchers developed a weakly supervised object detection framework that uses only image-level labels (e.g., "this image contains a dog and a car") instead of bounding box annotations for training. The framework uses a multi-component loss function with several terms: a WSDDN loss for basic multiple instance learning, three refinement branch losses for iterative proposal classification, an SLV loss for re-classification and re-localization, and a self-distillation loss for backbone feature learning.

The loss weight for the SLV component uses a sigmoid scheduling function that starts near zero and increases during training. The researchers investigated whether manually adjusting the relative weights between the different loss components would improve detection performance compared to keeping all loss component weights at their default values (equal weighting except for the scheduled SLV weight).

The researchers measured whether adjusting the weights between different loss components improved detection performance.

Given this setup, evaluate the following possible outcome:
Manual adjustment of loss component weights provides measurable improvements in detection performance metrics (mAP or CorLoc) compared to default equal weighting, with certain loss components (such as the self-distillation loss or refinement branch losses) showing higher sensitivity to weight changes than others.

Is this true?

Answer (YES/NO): NO